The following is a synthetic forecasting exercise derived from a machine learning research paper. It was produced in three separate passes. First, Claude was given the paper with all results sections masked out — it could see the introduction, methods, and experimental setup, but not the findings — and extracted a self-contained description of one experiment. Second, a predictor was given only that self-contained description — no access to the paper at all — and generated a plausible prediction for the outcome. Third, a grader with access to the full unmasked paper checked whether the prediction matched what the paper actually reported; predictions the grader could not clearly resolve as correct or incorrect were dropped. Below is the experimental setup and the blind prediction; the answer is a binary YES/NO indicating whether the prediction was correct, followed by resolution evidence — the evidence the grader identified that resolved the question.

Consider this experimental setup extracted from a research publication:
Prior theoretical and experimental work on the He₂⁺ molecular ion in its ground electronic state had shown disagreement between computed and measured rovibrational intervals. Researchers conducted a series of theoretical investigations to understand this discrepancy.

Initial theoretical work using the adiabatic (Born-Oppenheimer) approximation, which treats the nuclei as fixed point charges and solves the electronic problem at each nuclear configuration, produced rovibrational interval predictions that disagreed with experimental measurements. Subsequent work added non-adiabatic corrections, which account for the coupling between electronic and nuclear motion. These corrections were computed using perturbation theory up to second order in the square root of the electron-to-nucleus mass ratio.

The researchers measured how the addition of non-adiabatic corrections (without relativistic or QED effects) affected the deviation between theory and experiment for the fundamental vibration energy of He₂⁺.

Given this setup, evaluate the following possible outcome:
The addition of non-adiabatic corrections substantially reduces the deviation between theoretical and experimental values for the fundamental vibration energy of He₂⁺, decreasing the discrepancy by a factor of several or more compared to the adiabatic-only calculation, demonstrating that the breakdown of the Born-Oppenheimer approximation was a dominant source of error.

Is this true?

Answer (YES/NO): NO